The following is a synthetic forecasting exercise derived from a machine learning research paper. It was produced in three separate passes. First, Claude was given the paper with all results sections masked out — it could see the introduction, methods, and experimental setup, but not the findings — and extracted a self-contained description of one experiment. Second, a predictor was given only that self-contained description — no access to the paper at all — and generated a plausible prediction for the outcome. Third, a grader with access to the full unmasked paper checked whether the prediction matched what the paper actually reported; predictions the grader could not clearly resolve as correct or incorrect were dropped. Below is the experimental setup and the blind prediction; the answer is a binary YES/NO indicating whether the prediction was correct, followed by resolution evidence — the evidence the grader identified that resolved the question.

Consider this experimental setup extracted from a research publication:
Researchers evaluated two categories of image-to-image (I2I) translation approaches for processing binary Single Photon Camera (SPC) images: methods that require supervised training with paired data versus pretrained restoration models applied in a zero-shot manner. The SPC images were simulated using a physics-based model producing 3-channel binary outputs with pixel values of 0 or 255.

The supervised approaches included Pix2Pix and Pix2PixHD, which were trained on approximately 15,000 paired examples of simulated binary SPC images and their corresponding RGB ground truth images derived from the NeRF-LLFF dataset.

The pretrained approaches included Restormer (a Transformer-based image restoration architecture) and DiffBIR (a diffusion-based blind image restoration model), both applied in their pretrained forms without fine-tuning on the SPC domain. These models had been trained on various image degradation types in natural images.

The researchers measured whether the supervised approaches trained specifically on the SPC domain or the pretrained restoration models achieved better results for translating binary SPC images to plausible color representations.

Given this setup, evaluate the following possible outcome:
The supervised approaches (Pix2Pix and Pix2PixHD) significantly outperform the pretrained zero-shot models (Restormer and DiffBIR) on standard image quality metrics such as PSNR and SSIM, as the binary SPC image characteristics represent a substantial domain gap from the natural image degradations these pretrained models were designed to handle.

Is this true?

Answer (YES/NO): NO